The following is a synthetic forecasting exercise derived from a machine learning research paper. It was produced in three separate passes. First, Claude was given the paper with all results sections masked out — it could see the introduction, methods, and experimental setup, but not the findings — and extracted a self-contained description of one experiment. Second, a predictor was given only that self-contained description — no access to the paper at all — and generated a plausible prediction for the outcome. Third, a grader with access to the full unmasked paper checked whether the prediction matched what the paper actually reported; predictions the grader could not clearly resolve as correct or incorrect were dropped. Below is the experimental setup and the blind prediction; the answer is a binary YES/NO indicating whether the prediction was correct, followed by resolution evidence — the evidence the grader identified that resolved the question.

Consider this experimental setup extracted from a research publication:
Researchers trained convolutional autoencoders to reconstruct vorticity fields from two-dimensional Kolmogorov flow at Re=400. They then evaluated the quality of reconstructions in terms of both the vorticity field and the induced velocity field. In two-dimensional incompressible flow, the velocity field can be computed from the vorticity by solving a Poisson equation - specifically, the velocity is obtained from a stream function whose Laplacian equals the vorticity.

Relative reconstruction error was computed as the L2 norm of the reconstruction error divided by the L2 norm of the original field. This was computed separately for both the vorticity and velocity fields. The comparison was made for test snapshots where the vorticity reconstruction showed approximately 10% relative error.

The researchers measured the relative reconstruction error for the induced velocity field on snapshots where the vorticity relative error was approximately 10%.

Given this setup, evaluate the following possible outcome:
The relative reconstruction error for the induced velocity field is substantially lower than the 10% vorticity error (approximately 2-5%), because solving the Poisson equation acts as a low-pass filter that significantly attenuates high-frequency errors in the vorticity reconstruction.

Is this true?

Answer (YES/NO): YES